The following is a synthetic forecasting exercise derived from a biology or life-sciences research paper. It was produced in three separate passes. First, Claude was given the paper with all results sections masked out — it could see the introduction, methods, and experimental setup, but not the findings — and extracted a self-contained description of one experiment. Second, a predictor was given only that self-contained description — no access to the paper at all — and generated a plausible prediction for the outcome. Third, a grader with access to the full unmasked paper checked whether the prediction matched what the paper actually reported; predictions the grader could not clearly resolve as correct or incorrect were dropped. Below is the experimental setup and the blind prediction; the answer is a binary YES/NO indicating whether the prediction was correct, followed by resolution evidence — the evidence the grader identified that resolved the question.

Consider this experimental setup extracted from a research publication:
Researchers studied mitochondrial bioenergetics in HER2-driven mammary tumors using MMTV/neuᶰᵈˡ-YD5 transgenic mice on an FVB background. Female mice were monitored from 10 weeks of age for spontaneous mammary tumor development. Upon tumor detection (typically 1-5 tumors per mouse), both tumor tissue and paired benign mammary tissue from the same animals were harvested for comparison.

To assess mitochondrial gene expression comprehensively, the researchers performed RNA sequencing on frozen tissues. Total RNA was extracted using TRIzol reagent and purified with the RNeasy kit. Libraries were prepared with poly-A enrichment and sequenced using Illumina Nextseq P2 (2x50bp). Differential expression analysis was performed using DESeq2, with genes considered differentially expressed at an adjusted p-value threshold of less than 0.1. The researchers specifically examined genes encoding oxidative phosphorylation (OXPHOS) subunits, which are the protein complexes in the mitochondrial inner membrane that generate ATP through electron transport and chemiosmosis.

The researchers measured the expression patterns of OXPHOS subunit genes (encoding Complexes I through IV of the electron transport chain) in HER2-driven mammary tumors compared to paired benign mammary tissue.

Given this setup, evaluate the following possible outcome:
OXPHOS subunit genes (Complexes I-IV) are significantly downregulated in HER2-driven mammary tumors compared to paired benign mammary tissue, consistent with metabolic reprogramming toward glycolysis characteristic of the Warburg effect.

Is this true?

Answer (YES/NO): YES